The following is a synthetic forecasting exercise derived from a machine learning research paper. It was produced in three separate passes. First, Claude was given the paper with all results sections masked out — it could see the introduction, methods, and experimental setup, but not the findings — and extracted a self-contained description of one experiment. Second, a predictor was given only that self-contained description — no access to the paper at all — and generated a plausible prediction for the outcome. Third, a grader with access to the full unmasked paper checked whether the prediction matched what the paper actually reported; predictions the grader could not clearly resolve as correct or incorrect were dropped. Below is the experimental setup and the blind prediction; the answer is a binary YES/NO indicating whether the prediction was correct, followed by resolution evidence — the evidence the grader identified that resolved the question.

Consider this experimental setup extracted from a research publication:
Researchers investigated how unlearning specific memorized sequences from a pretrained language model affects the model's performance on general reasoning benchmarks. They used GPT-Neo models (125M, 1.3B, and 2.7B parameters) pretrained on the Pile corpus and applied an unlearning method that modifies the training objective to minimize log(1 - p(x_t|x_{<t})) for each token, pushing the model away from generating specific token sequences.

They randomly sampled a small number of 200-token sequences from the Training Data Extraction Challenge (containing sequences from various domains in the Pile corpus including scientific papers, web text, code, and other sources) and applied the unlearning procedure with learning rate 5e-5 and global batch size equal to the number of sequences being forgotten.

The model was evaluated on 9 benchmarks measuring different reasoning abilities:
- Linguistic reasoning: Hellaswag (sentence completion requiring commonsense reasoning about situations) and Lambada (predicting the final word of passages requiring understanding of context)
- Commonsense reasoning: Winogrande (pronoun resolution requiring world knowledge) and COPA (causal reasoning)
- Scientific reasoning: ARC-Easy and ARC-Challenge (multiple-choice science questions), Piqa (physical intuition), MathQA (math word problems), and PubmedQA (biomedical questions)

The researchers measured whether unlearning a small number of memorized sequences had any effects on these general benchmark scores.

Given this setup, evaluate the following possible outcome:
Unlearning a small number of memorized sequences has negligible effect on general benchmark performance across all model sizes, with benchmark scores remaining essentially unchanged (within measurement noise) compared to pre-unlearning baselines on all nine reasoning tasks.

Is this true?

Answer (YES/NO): NO